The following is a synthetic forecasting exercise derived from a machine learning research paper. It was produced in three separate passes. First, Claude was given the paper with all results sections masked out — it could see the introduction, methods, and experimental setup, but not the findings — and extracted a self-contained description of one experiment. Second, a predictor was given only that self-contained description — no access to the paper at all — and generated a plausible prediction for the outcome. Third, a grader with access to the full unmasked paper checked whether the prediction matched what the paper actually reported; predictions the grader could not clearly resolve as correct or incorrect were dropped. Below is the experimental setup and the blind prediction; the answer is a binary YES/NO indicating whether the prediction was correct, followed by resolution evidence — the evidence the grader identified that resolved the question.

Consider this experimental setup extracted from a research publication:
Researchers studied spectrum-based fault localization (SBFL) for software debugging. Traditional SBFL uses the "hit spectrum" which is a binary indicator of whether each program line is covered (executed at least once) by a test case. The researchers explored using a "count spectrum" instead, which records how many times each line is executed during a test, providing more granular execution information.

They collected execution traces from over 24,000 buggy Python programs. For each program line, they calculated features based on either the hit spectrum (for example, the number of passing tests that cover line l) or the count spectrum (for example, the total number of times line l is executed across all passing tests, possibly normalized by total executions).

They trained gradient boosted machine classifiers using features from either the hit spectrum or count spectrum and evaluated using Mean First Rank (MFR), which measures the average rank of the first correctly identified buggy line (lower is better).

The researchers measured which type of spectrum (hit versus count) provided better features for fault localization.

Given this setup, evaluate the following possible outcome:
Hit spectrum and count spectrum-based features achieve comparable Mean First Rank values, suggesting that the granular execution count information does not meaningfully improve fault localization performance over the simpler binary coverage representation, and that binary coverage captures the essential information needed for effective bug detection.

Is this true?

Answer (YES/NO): NO